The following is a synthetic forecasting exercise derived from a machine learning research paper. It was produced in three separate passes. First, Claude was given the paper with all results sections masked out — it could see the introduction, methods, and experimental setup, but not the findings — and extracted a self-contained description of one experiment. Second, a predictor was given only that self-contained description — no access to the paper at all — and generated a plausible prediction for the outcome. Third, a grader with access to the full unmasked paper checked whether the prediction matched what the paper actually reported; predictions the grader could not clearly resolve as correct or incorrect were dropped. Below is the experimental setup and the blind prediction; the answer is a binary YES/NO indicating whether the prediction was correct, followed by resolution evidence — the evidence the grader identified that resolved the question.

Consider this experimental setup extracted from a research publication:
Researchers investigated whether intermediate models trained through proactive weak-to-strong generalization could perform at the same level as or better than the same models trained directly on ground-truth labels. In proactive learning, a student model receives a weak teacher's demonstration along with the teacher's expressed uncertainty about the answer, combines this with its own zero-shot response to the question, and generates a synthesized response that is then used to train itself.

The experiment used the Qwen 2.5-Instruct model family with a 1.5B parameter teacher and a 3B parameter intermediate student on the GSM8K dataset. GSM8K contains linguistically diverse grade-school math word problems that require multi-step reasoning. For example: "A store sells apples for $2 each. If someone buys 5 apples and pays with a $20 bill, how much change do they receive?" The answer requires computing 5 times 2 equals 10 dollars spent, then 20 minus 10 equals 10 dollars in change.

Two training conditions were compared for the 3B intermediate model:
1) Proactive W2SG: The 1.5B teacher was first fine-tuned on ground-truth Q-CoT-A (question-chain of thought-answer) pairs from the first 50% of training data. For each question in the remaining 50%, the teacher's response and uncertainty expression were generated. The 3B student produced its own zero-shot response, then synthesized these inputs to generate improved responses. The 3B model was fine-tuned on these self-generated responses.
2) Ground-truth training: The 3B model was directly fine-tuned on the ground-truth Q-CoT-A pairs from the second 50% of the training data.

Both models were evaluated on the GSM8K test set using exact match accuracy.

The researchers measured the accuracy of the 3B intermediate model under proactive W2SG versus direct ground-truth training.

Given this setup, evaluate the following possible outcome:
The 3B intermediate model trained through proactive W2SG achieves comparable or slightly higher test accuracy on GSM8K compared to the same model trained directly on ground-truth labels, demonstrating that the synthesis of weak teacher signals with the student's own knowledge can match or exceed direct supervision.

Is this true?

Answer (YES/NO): YES